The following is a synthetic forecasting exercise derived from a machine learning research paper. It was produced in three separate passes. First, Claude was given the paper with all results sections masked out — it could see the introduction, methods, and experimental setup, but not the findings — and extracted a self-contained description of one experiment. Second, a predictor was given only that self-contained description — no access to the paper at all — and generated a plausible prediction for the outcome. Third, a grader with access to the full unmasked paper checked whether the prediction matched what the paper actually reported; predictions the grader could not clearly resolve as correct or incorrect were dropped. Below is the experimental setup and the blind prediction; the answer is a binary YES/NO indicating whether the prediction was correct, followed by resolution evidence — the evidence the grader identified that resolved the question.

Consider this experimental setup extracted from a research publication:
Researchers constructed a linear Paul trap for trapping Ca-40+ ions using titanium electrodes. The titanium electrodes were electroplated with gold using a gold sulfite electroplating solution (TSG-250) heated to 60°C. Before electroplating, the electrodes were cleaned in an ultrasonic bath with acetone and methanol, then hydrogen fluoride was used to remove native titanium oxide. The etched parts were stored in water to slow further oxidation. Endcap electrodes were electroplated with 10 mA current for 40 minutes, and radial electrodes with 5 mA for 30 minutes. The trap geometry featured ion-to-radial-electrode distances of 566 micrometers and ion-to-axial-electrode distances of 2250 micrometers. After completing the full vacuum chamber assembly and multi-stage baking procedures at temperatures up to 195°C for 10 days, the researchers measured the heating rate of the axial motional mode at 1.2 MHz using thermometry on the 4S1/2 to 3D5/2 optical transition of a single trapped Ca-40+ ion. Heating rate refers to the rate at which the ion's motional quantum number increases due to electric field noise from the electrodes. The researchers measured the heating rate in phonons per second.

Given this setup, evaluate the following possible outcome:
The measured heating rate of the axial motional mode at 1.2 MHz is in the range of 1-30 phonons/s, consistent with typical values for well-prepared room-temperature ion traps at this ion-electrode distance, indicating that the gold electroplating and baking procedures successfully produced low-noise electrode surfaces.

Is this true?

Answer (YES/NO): YES